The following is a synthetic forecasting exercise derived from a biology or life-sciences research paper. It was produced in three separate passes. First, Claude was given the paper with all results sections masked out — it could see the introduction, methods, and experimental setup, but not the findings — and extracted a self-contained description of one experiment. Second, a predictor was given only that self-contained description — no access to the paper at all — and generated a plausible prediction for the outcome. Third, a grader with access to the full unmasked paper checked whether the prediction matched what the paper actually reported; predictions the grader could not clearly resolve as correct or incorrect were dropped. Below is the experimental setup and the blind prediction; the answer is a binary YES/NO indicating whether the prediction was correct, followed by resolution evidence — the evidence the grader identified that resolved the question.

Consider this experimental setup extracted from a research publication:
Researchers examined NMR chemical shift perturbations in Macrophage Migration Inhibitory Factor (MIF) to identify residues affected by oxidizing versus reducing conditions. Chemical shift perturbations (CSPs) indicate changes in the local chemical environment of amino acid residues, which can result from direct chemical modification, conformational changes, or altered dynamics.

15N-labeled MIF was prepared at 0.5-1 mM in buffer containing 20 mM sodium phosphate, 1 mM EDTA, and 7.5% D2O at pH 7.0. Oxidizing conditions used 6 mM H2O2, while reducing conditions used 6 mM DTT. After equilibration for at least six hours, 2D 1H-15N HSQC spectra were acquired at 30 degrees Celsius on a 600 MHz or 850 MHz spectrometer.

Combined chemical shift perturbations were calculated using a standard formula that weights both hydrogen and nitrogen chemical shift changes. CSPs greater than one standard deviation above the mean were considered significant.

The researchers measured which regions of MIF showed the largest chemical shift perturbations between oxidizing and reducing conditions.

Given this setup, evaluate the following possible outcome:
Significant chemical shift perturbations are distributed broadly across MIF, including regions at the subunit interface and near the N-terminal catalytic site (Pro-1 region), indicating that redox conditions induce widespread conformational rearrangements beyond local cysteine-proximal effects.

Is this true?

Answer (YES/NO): YES